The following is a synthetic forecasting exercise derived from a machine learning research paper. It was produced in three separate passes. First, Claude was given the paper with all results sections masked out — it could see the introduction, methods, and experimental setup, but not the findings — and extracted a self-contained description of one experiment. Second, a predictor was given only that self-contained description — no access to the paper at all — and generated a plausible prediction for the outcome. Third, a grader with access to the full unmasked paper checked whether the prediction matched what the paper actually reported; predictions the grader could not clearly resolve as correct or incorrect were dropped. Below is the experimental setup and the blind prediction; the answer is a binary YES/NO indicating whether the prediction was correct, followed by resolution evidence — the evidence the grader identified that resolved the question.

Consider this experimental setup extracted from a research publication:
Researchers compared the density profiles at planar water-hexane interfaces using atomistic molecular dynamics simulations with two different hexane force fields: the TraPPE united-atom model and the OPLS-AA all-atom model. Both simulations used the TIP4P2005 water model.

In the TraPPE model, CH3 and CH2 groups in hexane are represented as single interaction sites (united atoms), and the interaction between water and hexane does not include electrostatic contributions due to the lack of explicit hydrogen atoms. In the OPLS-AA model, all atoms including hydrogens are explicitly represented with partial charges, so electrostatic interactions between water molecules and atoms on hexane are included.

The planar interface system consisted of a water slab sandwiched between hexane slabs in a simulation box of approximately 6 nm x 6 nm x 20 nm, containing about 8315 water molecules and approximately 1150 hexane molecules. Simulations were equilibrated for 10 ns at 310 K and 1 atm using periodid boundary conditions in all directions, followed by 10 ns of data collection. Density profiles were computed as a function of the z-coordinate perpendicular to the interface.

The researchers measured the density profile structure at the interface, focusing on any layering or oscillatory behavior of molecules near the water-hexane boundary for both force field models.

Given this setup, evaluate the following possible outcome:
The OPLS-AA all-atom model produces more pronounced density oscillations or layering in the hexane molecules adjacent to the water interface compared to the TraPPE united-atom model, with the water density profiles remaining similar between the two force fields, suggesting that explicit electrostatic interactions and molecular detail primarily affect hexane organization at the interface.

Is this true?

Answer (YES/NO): NO